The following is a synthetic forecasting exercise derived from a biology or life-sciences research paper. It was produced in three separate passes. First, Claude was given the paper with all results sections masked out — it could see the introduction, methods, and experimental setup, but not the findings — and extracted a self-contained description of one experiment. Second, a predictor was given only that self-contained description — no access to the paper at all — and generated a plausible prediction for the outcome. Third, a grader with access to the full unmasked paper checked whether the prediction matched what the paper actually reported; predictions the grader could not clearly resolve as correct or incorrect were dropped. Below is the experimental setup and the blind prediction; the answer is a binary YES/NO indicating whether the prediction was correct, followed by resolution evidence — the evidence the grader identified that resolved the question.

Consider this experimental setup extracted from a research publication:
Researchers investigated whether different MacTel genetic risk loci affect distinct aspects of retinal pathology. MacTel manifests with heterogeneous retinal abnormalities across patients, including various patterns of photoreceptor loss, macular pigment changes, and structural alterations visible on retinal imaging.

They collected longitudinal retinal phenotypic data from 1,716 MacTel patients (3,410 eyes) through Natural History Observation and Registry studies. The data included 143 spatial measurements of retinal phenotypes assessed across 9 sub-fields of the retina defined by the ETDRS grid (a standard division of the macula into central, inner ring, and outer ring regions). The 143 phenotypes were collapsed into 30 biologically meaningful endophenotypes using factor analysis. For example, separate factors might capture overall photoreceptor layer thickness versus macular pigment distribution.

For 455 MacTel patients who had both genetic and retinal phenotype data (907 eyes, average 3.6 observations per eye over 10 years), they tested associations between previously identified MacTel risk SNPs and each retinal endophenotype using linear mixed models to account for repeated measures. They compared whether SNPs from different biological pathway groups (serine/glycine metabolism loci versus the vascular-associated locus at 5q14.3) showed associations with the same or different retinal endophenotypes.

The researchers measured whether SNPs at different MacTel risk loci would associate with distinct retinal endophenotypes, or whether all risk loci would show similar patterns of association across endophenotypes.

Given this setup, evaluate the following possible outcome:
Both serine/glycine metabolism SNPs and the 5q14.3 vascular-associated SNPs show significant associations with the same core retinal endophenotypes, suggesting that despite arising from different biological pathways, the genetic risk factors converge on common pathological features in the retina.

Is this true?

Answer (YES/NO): NO